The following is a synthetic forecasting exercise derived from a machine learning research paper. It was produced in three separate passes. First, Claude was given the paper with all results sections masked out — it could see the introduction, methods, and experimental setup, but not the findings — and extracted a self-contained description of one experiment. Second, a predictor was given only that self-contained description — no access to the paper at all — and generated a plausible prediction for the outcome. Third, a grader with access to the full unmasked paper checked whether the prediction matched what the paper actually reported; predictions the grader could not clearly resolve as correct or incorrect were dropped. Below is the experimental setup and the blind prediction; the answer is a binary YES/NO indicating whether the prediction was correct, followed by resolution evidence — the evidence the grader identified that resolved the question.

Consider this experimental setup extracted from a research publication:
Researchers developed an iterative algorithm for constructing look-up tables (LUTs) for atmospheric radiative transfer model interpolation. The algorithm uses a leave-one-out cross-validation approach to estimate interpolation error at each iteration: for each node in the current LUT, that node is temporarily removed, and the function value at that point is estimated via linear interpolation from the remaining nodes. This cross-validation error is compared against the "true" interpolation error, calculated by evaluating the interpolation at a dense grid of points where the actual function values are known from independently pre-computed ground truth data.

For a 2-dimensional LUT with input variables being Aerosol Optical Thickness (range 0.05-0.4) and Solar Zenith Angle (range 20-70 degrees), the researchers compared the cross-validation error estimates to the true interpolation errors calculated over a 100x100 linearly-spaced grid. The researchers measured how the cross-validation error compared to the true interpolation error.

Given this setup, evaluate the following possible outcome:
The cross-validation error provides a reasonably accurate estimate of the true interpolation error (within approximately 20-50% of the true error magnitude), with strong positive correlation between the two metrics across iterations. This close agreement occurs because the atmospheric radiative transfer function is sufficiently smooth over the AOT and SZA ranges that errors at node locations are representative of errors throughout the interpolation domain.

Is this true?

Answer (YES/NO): NO